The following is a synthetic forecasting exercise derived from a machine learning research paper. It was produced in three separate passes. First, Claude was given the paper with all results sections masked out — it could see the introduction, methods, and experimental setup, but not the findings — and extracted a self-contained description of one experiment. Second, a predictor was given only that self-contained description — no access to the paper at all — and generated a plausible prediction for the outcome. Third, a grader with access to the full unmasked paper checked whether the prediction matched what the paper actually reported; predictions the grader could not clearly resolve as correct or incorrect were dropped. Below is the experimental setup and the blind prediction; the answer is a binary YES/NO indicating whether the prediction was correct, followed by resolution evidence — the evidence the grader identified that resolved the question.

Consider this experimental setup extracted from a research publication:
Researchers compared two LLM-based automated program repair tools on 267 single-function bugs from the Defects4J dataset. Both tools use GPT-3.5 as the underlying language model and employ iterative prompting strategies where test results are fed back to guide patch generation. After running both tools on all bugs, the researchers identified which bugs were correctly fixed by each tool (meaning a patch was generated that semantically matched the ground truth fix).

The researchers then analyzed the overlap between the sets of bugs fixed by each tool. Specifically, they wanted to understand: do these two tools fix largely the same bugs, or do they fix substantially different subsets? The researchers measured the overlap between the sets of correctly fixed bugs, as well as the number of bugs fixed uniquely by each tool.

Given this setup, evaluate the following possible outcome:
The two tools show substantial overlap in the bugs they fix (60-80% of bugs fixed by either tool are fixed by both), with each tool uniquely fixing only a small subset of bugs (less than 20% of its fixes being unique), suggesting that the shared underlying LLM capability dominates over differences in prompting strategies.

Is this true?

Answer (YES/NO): NO